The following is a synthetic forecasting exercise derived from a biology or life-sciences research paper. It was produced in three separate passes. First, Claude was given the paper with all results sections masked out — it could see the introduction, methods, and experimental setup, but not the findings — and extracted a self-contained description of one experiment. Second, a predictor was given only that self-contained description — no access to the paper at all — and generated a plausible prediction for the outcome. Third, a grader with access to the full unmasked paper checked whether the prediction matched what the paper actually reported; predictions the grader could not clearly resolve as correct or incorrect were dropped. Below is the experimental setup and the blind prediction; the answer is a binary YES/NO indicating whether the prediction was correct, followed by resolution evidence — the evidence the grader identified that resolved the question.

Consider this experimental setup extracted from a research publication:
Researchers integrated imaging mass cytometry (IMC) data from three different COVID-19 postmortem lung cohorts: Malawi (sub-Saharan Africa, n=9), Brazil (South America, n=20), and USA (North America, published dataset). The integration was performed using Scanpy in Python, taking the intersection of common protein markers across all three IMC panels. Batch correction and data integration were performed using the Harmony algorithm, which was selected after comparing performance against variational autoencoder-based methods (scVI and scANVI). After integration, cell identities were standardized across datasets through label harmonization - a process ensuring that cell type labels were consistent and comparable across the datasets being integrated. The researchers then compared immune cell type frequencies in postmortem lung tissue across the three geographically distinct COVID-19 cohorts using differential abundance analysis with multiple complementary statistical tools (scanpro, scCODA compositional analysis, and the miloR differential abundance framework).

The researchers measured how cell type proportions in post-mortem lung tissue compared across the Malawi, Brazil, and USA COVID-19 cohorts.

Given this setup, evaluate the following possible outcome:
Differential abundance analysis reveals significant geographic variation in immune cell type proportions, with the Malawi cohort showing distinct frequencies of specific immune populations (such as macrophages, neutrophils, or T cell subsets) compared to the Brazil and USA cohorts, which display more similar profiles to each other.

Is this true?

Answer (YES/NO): NO